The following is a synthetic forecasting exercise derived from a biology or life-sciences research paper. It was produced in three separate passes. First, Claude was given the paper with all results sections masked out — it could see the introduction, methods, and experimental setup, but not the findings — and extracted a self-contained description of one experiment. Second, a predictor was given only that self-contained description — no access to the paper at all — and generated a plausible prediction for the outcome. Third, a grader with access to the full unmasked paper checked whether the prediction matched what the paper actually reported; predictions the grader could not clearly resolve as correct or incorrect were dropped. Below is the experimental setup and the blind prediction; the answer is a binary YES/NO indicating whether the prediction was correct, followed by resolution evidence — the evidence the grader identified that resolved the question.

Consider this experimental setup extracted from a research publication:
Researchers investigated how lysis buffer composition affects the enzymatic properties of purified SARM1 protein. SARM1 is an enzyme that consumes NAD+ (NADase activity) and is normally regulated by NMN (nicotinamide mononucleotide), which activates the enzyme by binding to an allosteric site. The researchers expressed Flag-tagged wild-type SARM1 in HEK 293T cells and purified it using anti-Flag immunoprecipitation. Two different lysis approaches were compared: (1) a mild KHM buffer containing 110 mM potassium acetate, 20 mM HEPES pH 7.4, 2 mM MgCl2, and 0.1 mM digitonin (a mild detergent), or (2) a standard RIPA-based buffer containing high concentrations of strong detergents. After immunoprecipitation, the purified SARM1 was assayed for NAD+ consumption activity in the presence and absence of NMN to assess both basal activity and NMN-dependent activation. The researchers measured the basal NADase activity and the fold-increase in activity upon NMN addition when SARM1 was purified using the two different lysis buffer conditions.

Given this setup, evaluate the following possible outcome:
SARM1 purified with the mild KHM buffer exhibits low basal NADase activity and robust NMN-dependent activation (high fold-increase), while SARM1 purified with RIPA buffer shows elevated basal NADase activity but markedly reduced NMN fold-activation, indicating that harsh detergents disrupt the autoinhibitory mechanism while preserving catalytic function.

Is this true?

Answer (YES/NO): YES